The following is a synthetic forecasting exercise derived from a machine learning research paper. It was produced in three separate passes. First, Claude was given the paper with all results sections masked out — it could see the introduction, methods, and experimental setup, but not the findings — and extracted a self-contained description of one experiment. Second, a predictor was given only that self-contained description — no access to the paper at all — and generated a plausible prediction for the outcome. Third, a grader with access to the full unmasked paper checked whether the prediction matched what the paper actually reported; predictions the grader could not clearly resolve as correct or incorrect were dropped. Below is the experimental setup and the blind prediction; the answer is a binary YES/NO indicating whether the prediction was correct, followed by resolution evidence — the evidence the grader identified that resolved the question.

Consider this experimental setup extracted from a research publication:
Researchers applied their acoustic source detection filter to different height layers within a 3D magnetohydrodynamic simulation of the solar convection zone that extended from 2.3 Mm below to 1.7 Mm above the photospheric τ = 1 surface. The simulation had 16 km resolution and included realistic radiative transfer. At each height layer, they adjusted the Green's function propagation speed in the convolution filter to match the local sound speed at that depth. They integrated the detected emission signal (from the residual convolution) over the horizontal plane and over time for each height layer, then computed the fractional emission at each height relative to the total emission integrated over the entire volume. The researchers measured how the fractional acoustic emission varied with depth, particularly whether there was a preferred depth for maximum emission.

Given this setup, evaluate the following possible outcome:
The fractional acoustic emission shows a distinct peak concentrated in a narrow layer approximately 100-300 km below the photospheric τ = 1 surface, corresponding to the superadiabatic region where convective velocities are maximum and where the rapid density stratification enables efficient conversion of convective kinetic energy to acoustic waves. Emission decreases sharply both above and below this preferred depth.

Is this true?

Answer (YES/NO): NO